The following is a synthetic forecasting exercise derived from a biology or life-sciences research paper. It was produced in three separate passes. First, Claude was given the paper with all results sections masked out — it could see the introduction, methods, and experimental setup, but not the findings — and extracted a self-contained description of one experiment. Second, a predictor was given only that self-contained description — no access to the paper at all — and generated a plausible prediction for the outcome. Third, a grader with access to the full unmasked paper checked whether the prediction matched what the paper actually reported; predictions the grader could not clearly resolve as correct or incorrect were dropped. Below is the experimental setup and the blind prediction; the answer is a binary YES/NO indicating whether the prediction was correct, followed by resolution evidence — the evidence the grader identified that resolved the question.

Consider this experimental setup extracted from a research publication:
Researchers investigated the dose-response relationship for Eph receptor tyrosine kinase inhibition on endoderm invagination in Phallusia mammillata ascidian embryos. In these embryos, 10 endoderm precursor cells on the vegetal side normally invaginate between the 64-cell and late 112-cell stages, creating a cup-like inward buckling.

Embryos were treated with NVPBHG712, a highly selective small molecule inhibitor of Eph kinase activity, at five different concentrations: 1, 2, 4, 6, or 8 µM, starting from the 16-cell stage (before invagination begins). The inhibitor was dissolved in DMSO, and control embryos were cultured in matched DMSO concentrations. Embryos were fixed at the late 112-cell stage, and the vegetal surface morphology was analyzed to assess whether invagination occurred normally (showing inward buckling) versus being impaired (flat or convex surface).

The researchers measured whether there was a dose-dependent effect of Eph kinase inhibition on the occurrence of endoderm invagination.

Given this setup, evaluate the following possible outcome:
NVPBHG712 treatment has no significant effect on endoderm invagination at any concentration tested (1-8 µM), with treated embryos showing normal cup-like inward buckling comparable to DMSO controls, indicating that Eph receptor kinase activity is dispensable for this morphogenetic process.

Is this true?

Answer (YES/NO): NO